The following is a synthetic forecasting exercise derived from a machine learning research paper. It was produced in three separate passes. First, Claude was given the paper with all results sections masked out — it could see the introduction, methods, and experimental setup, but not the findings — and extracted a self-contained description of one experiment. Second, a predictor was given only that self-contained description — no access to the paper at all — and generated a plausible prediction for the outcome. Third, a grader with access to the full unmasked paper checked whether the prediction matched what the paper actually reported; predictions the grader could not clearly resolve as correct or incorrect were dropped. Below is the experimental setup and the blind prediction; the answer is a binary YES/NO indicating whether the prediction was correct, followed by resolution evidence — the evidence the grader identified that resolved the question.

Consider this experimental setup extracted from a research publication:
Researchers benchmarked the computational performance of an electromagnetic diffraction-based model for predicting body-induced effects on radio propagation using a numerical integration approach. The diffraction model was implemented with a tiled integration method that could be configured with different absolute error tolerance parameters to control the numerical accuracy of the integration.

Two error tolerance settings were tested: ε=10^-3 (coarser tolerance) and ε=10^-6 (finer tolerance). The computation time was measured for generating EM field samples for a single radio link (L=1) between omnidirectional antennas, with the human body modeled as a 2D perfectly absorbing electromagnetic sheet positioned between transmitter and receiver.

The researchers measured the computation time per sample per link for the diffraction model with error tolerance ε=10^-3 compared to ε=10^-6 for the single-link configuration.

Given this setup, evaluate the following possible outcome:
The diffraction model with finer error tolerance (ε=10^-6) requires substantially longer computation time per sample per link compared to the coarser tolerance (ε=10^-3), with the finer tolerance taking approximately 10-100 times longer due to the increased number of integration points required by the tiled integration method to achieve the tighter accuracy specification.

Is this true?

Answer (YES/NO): NO